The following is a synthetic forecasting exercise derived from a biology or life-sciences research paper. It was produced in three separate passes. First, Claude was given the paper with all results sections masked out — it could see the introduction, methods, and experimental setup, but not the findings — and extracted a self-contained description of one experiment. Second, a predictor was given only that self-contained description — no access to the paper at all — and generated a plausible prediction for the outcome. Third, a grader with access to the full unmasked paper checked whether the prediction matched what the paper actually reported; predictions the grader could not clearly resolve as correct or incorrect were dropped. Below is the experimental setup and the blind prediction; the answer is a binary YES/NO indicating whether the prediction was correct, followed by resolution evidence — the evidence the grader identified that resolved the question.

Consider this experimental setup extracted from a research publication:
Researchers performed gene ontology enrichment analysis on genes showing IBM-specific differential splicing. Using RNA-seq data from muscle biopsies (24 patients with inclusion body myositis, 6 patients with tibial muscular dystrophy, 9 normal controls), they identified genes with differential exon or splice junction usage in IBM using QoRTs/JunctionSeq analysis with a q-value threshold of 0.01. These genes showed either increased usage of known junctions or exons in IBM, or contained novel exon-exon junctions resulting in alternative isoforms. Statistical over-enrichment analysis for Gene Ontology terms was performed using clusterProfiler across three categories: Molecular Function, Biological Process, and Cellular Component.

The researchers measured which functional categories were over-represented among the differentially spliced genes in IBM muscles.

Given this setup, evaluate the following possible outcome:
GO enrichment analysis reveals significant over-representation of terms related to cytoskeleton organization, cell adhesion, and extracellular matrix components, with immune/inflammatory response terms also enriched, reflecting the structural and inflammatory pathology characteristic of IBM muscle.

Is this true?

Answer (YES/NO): NO